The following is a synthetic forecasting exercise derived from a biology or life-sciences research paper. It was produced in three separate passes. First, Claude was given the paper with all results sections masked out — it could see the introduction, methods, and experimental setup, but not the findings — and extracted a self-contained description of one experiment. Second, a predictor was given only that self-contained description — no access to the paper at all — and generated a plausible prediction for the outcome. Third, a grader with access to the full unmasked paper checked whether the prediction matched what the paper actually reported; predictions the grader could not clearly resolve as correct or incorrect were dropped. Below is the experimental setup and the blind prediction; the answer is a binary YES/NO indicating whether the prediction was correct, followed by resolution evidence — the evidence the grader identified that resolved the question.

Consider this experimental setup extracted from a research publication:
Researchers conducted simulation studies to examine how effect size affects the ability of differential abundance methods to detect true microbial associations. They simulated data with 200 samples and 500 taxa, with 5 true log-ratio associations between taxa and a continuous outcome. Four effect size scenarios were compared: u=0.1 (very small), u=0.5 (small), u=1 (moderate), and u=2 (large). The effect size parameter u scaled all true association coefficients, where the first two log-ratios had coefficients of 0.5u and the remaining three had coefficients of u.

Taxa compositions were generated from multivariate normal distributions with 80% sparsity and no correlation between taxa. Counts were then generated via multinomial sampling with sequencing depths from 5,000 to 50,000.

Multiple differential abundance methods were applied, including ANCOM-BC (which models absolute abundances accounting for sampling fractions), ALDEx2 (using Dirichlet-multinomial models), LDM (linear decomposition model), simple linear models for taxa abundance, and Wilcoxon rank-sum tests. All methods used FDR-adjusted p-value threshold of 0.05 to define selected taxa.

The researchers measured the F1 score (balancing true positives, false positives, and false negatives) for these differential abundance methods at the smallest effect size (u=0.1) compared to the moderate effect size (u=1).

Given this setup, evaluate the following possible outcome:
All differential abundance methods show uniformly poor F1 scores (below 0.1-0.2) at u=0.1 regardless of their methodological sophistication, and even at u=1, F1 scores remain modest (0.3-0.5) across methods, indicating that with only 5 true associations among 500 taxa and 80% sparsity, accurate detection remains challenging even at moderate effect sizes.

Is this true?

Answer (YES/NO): NO